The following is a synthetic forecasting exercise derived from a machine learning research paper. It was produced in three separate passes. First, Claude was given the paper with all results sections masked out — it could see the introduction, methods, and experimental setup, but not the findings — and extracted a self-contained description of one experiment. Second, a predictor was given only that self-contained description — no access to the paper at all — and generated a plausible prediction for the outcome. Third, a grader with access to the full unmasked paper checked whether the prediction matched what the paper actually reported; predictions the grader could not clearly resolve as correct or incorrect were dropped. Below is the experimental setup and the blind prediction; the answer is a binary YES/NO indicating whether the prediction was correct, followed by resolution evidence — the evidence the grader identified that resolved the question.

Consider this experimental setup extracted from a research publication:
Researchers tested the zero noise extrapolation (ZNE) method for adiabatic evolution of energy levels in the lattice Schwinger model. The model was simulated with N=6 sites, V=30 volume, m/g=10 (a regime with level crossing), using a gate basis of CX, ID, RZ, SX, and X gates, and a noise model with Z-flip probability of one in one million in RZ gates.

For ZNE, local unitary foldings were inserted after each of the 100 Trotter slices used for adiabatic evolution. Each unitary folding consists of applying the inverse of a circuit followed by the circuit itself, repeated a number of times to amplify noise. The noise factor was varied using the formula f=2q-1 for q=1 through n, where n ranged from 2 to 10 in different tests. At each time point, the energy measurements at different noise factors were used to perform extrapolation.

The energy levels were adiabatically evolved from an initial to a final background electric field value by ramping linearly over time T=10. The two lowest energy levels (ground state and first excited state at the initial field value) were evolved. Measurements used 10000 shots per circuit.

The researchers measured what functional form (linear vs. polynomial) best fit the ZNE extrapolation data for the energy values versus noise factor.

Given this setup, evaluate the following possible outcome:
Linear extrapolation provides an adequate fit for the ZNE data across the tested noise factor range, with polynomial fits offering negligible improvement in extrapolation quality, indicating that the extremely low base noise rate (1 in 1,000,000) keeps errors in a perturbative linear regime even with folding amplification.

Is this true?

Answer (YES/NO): YES